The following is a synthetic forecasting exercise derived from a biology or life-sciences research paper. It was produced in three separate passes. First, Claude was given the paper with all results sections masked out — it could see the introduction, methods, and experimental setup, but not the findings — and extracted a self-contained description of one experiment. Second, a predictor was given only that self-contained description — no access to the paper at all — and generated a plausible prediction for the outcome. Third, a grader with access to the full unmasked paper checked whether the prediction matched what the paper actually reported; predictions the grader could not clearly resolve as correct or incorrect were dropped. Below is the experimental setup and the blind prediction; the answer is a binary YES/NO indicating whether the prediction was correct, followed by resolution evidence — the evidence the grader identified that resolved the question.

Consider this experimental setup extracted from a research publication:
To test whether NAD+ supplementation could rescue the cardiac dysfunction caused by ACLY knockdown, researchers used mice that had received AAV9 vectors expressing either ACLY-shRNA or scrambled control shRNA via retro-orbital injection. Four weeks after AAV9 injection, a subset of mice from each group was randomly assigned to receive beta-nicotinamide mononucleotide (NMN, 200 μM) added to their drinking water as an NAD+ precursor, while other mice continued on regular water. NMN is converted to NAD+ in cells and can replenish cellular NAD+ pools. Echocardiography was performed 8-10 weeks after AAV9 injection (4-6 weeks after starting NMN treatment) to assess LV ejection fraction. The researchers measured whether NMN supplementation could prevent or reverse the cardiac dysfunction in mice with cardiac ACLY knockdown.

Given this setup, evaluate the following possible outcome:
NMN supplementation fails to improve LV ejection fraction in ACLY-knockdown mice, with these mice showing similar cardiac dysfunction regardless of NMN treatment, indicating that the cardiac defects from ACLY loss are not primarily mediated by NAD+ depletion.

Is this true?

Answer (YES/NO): NO